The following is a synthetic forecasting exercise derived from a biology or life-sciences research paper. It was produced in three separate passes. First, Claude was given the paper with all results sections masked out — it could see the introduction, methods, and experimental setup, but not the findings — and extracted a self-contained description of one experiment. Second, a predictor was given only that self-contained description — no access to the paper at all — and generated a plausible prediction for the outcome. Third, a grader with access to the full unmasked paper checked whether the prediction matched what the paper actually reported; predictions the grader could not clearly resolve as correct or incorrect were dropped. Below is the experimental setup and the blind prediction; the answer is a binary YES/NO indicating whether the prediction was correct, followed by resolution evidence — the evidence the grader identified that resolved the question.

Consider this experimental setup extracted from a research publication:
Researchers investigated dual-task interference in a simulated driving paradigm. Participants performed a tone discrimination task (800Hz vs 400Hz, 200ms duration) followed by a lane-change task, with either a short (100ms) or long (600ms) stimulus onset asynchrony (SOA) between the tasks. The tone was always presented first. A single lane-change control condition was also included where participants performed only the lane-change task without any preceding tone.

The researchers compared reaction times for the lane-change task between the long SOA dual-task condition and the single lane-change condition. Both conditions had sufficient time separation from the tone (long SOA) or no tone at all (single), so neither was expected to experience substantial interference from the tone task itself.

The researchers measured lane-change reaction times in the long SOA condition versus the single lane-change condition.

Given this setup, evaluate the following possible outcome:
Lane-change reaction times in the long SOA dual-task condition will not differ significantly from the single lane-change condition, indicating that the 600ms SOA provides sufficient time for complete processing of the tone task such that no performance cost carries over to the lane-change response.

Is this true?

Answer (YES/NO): NO